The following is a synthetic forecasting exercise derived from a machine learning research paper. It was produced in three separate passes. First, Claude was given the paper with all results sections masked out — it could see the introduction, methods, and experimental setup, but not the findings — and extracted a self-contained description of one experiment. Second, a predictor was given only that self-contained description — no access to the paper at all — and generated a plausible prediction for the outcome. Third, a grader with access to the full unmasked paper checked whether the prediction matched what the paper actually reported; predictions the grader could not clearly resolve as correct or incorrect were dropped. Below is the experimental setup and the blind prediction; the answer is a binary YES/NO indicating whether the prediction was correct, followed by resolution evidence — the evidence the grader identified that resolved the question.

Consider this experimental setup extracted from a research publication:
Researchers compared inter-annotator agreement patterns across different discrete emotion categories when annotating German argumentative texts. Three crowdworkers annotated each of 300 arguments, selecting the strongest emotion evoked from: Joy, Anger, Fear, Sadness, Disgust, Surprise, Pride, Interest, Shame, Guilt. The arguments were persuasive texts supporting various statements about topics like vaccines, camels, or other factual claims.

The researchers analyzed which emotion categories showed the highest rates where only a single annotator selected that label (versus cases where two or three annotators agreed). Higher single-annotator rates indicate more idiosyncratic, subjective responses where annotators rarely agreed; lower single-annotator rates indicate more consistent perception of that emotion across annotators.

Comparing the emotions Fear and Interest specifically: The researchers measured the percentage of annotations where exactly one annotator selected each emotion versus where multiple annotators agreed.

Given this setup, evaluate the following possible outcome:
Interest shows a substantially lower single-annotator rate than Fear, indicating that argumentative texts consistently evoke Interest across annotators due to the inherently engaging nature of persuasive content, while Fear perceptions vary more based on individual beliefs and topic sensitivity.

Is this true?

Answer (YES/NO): YES